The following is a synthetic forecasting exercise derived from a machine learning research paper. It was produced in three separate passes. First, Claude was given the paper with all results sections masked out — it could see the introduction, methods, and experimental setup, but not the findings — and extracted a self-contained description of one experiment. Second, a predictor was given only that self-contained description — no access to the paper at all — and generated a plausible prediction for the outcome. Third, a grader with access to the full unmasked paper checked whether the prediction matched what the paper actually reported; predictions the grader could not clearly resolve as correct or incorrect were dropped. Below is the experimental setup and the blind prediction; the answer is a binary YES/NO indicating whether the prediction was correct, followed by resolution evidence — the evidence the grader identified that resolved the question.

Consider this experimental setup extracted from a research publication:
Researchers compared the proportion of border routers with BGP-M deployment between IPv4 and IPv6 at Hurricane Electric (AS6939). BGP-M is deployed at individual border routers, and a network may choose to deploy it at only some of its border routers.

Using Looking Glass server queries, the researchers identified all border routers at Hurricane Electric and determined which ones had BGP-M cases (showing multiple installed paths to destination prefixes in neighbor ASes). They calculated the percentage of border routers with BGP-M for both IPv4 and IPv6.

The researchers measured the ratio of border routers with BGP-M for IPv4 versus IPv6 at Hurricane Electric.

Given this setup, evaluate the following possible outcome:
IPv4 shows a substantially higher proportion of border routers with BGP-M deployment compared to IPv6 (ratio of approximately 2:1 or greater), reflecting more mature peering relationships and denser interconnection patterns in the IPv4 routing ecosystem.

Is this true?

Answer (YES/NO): YES